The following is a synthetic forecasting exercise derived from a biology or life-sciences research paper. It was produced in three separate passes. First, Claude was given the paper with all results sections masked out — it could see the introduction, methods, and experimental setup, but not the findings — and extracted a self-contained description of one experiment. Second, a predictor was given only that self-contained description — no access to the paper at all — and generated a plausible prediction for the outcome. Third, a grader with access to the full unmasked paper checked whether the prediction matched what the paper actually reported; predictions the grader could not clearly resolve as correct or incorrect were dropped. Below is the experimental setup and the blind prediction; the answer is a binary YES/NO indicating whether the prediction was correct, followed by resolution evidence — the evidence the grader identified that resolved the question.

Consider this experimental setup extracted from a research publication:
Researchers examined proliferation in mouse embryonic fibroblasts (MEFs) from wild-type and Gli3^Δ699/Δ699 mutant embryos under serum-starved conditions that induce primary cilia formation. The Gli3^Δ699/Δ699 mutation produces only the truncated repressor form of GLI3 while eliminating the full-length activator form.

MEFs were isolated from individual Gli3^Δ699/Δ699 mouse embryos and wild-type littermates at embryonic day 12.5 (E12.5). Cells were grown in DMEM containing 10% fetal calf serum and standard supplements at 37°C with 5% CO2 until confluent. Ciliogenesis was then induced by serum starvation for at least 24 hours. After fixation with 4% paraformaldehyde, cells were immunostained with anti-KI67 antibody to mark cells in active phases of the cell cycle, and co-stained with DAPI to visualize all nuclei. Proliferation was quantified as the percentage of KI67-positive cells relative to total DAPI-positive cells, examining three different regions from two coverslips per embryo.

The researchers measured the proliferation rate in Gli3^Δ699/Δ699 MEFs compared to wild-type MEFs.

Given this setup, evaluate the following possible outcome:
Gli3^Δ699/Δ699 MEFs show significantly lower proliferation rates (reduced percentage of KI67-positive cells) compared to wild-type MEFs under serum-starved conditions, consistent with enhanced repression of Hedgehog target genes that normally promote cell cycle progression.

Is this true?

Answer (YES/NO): YES